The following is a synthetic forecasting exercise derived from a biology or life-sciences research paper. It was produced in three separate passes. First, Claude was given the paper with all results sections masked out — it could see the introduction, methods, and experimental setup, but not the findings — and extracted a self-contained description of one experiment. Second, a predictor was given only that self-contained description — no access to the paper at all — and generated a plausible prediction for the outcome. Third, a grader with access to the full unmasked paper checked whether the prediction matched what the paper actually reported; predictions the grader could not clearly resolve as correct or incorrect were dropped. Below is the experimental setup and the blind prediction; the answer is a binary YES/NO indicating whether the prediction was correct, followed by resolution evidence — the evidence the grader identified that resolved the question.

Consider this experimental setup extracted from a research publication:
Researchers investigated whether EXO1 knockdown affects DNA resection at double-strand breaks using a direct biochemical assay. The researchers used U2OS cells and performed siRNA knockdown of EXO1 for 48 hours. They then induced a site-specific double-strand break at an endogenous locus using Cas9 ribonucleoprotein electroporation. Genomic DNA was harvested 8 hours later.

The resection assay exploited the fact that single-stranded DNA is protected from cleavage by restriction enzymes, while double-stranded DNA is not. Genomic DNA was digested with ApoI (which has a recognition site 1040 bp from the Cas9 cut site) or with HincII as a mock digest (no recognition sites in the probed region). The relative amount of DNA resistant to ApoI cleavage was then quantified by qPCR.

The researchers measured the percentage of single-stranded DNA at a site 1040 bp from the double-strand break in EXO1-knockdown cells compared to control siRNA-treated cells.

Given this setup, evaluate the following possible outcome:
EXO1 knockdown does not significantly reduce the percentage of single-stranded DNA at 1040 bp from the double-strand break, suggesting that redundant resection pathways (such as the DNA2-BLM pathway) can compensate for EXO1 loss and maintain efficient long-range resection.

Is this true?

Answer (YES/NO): NO